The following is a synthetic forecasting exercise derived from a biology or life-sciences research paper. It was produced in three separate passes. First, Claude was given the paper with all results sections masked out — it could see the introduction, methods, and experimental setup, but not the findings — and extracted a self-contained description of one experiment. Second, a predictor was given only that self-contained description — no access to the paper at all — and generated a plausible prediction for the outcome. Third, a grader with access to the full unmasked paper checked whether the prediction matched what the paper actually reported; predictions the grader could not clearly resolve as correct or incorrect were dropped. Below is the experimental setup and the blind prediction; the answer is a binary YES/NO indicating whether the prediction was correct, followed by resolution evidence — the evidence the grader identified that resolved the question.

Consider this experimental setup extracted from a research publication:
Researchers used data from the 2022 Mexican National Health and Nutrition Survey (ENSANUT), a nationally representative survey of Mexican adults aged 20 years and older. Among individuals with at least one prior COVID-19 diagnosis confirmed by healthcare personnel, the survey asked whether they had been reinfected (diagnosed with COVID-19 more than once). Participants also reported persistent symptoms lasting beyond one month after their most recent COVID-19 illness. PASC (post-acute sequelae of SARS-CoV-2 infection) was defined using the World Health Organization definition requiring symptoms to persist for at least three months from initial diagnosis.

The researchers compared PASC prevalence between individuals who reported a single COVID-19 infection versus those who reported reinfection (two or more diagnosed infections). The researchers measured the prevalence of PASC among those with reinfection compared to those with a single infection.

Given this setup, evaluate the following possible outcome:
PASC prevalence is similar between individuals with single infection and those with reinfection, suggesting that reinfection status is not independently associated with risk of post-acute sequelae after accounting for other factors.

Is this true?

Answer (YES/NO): NO